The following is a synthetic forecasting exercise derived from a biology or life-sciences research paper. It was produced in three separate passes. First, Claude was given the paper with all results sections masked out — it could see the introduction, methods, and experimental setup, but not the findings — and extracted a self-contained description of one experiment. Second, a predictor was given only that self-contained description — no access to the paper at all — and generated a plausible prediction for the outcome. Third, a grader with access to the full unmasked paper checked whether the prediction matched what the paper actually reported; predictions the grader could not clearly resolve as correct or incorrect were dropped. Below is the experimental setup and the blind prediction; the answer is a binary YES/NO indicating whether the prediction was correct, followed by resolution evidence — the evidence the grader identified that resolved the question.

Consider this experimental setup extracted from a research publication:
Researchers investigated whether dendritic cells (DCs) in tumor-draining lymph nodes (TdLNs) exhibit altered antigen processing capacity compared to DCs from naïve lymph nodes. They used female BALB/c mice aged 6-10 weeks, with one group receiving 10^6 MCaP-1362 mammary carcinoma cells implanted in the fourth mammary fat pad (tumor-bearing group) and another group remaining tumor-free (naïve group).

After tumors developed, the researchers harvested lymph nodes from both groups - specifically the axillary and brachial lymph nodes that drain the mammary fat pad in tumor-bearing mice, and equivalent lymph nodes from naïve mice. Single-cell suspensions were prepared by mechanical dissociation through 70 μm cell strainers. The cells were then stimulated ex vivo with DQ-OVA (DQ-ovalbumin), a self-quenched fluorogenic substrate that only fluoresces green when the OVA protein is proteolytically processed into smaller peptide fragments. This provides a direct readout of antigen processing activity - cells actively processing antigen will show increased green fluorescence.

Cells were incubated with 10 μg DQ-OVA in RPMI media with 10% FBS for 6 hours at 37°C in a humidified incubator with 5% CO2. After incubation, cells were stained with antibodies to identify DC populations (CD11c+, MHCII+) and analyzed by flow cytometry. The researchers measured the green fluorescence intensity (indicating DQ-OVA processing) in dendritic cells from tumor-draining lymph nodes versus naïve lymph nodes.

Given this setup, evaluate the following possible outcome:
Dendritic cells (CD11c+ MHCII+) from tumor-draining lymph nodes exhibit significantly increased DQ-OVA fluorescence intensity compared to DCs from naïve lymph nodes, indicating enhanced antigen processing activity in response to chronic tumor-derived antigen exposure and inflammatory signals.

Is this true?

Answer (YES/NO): NO